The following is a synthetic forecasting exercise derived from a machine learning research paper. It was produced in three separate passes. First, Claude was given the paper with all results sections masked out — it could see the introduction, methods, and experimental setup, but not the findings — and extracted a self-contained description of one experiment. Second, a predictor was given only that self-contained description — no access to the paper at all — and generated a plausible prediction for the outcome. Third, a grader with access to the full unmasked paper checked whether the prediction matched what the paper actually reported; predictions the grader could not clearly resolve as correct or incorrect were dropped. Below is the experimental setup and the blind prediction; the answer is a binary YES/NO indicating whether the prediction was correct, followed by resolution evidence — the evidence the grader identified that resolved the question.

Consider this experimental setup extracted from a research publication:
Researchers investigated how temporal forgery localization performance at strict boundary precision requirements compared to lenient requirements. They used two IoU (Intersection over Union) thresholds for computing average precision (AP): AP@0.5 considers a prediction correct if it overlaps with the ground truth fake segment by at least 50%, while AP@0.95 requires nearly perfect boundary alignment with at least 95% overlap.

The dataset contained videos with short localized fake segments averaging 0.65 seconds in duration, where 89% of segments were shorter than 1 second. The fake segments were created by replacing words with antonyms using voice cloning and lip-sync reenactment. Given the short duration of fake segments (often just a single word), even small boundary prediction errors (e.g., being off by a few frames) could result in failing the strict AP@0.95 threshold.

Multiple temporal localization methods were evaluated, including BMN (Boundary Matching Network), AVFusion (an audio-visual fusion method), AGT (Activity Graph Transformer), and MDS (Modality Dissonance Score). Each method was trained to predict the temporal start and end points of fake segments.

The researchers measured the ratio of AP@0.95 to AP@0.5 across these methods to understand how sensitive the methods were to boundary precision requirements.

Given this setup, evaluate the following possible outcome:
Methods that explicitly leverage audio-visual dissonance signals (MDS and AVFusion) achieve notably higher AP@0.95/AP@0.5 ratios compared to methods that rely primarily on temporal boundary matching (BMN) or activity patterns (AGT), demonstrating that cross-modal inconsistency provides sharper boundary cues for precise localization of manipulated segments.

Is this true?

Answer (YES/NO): NO